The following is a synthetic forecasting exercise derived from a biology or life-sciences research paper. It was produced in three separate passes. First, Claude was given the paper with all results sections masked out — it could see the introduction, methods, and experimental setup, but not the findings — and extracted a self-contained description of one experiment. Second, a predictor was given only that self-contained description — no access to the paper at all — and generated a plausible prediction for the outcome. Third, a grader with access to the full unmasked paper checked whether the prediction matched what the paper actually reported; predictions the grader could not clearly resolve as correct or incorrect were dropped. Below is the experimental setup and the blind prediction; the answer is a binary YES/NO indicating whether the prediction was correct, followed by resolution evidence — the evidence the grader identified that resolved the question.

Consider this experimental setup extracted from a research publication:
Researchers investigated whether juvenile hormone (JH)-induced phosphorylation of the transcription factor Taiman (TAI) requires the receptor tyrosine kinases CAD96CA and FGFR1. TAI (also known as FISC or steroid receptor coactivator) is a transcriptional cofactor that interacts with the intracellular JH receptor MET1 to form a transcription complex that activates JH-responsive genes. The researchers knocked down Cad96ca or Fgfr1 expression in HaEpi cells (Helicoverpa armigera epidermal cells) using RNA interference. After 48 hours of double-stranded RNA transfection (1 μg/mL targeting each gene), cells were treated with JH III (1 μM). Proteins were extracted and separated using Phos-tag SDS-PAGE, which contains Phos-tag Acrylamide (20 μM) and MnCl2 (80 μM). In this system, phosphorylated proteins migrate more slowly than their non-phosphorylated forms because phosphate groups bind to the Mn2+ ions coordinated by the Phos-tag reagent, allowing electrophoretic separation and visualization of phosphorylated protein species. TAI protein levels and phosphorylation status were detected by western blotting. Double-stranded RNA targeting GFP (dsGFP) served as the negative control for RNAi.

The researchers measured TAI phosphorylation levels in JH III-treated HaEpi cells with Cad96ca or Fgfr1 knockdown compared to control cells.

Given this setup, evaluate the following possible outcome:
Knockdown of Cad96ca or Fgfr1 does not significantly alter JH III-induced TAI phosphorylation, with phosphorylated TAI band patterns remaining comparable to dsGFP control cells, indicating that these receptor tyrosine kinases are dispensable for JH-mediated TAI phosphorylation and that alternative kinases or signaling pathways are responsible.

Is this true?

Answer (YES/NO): NO